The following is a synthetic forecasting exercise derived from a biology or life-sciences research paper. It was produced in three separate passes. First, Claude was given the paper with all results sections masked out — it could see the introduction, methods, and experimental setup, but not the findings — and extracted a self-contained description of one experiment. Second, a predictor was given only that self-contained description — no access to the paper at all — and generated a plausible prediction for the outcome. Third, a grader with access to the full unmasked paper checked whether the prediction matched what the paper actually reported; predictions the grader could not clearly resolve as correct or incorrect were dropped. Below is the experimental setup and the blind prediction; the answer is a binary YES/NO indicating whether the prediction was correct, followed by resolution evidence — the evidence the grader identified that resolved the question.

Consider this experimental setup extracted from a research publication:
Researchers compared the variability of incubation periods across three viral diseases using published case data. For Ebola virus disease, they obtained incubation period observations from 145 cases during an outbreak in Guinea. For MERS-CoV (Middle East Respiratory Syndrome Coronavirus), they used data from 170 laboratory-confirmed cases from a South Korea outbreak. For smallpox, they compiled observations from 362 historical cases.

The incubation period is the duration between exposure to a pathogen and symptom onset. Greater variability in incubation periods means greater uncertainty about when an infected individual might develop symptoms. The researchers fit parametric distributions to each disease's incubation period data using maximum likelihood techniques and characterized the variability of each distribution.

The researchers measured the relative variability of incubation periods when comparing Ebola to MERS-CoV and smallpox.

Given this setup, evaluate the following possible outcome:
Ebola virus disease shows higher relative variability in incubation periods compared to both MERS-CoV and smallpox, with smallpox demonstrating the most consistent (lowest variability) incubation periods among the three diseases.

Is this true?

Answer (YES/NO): YES